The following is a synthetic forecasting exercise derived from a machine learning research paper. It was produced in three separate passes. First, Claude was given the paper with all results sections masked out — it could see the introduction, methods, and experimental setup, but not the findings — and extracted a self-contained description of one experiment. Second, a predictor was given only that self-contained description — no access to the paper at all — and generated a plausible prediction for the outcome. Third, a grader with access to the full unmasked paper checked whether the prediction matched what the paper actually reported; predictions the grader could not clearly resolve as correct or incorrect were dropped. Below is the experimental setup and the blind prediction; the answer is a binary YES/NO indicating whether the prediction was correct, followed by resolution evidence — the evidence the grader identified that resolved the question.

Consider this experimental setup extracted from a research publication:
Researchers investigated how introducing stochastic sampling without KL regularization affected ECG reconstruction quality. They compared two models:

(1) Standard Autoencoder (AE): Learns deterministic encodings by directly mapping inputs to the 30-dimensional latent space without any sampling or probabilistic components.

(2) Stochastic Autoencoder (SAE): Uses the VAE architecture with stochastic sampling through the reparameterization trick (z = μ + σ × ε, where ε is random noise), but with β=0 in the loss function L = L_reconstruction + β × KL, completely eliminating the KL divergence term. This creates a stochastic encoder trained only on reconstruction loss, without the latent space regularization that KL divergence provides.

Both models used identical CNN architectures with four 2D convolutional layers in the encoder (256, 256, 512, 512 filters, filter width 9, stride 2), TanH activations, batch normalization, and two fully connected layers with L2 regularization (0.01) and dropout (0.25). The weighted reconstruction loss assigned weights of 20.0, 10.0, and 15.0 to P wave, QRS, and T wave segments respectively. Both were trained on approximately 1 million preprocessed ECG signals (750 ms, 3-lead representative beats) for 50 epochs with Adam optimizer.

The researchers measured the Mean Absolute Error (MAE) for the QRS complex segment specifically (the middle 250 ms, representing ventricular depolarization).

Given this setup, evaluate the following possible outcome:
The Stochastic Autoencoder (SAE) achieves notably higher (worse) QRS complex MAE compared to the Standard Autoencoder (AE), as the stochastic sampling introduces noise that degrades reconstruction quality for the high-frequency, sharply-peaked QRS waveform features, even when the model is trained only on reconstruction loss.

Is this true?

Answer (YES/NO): YES